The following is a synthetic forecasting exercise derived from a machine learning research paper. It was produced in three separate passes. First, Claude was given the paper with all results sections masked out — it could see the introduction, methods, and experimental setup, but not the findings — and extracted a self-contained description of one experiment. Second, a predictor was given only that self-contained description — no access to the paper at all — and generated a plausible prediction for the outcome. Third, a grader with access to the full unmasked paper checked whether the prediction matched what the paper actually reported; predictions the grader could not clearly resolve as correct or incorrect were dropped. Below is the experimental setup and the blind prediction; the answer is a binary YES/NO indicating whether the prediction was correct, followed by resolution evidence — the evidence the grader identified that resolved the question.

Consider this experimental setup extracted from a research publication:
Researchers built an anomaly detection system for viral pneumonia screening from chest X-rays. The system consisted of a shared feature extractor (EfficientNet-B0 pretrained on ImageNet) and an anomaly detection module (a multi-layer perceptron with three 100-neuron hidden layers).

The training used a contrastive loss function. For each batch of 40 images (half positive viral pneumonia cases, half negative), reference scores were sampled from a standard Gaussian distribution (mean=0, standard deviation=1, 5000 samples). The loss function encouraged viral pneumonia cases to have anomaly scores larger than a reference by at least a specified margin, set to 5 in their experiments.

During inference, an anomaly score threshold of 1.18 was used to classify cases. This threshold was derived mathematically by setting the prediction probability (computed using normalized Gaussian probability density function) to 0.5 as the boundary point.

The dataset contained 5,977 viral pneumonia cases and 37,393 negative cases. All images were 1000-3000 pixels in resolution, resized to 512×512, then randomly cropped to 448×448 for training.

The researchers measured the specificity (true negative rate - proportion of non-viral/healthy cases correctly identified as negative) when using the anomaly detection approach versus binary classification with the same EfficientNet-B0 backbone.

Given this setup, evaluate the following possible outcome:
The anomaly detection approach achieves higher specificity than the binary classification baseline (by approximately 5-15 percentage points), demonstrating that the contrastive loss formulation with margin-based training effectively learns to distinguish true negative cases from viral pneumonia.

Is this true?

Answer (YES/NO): NO